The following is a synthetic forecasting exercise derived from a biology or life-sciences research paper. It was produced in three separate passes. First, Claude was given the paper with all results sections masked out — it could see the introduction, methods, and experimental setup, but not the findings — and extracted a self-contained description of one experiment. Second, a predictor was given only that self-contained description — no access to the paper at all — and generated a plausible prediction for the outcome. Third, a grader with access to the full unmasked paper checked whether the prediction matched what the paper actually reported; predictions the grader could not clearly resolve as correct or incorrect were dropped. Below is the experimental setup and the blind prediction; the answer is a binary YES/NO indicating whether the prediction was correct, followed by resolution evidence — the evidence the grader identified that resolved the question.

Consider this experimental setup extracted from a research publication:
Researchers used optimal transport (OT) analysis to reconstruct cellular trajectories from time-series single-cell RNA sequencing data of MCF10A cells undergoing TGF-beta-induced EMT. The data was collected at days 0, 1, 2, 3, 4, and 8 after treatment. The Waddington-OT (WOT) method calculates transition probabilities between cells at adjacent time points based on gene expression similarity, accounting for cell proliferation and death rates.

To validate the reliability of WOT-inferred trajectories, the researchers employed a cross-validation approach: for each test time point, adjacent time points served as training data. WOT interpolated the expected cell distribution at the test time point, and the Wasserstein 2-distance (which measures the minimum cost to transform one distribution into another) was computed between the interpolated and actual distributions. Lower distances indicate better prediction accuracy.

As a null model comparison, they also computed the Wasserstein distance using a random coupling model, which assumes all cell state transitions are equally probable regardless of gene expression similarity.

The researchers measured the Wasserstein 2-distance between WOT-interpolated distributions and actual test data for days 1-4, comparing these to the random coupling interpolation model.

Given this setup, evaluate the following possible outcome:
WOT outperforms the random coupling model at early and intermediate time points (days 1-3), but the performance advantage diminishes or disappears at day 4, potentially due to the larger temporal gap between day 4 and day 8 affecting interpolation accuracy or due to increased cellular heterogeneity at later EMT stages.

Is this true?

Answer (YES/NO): NO